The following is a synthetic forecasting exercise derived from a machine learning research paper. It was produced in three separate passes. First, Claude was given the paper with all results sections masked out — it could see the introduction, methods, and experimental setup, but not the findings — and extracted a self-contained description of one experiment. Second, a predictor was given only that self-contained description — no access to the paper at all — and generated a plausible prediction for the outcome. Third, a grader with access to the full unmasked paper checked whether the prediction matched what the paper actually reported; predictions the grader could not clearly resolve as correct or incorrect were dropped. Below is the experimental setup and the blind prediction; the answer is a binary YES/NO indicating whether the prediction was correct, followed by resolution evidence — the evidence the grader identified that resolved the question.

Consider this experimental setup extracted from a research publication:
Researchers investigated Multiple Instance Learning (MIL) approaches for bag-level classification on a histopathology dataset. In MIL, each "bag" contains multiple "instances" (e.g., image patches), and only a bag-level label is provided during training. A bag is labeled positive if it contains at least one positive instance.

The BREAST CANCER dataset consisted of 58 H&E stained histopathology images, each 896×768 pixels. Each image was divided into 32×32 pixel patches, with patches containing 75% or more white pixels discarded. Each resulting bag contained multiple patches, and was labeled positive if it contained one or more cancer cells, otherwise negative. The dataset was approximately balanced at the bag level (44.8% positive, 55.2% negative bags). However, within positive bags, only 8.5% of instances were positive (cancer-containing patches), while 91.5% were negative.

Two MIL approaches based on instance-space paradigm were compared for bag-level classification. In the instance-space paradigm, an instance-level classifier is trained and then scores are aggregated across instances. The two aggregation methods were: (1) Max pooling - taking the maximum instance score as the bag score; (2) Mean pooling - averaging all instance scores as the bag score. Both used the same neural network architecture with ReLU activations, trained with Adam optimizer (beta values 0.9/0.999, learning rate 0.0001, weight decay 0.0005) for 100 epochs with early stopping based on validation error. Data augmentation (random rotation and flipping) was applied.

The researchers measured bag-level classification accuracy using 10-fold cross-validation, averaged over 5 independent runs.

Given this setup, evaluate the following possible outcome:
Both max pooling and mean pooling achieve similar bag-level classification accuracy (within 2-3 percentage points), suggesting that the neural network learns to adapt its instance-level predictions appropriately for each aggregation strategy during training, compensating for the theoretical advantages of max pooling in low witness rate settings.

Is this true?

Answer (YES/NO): NO